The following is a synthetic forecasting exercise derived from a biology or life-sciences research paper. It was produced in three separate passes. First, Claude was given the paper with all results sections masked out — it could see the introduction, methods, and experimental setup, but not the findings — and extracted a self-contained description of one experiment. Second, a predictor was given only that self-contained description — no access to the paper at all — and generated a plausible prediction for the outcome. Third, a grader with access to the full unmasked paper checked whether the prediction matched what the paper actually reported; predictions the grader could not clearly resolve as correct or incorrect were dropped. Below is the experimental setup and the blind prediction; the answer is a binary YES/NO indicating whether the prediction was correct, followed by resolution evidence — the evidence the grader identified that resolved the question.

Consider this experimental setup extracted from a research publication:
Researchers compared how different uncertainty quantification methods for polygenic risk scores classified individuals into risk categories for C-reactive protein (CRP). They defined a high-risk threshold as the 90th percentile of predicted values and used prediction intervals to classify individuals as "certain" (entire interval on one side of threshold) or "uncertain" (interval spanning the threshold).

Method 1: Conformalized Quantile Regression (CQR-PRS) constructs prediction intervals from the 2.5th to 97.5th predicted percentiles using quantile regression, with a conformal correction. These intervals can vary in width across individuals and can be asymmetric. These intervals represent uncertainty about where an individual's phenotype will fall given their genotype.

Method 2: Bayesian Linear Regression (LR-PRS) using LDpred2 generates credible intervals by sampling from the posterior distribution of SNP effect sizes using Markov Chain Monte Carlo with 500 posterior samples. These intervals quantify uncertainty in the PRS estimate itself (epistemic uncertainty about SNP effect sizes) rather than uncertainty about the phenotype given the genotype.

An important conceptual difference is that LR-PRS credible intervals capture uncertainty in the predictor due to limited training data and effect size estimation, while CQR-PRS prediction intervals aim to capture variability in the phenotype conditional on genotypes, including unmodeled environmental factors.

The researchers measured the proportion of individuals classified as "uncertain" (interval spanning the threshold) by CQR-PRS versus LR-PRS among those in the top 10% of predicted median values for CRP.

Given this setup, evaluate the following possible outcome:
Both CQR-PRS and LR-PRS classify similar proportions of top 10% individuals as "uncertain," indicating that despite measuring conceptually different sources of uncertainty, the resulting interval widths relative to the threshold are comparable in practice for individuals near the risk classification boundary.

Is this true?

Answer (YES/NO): NO